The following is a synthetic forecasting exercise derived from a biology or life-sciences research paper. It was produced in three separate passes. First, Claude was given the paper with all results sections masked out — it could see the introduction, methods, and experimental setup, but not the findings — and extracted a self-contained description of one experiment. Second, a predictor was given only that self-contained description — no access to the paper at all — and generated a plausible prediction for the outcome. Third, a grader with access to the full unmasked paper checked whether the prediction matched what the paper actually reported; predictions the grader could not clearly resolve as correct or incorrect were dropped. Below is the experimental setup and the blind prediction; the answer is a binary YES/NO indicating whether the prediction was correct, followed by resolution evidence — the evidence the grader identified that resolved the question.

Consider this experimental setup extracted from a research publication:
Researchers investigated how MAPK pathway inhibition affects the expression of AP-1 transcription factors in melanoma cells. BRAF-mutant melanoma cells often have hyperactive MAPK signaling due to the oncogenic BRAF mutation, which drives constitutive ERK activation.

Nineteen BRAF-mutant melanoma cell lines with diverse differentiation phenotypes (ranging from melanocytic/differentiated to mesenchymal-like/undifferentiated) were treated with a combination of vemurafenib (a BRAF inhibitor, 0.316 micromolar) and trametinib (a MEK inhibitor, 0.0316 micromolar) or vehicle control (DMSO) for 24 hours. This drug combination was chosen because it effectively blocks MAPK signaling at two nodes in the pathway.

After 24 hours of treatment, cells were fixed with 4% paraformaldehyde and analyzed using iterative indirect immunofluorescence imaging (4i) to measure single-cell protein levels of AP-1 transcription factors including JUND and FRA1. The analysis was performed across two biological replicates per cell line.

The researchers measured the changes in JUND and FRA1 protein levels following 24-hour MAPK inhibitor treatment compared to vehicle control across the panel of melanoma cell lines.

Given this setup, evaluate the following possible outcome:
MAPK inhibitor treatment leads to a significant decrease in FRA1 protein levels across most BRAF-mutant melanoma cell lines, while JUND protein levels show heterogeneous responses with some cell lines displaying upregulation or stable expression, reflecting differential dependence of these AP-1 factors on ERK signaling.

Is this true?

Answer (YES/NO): NO